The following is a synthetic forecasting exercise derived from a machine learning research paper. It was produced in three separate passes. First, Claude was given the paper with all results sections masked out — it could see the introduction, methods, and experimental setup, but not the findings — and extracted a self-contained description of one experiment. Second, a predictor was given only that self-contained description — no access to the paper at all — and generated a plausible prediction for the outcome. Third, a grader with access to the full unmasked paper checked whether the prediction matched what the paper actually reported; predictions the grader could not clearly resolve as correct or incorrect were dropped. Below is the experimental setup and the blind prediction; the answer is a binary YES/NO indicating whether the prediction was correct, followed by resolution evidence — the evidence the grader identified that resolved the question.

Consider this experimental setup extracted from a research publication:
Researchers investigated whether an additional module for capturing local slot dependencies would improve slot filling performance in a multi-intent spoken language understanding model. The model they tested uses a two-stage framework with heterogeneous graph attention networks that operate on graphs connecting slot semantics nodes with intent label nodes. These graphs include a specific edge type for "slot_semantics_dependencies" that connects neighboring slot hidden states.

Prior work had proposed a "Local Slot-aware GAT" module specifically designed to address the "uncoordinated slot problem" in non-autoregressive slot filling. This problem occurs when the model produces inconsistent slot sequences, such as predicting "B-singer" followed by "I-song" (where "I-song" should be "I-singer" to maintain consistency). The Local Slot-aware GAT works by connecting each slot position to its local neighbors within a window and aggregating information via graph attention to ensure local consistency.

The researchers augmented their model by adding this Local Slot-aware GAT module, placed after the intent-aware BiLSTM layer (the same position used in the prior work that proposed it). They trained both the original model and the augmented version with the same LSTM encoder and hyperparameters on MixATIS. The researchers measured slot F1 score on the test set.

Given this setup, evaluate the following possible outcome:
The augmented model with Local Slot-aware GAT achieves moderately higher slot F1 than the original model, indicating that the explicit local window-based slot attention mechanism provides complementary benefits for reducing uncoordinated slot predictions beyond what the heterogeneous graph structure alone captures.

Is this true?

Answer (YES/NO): NO